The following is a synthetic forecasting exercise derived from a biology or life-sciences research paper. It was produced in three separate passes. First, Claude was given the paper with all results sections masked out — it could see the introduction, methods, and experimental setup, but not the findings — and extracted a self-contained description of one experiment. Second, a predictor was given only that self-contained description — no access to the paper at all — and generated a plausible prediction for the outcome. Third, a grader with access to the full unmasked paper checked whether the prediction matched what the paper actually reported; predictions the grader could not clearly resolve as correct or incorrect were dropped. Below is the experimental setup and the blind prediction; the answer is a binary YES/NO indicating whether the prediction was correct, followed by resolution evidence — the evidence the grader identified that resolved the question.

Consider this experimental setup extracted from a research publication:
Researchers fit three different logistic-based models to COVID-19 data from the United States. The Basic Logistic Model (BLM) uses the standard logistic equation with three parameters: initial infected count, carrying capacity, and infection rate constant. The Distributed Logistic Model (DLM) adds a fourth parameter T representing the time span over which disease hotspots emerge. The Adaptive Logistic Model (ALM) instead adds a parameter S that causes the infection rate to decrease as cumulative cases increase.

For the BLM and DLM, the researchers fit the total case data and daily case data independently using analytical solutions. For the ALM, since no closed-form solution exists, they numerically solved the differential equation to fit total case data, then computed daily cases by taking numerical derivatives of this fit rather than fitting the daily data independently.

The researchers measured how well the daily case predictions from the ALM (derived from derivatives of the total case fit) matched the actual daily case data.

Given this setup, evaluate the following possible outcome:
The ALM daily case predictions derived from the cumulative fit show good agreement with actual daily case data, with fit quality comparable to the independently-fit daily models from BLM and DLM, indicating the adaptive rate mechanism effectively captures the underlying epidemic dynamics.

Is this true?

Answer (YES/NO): NO